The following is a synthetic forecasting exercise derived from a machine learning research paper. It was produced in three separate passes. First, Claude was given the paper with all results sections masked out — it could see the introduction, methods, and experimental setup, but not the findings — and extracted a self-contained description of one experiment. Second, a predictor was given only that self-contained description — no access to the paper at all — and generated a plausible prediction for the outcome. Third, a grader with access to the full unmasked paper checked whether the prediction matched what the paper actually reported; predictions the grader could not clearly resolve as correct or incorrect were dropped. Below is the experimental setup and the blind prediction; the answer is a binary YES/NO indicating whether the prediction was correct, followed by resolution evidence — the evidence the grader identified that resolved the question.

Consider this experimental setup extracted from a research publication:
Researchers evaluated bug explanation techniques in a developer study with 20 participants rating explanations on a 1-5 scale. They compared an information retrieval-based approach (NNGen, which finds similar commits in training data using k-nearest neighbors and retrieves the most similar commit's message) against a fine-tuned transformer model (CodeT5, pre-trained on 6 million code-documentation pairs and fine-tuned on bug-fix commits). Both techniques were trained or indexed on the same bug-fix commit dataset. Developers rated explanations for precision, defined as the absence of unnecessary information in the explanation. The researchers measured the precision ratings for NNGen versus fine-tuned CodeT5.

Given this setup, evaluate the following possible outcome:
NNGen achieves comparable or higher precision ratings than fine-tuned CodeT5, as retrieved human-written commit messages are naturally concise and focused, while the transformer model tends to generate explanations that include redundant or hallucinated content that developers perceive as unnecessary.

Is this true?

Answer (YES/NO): NO